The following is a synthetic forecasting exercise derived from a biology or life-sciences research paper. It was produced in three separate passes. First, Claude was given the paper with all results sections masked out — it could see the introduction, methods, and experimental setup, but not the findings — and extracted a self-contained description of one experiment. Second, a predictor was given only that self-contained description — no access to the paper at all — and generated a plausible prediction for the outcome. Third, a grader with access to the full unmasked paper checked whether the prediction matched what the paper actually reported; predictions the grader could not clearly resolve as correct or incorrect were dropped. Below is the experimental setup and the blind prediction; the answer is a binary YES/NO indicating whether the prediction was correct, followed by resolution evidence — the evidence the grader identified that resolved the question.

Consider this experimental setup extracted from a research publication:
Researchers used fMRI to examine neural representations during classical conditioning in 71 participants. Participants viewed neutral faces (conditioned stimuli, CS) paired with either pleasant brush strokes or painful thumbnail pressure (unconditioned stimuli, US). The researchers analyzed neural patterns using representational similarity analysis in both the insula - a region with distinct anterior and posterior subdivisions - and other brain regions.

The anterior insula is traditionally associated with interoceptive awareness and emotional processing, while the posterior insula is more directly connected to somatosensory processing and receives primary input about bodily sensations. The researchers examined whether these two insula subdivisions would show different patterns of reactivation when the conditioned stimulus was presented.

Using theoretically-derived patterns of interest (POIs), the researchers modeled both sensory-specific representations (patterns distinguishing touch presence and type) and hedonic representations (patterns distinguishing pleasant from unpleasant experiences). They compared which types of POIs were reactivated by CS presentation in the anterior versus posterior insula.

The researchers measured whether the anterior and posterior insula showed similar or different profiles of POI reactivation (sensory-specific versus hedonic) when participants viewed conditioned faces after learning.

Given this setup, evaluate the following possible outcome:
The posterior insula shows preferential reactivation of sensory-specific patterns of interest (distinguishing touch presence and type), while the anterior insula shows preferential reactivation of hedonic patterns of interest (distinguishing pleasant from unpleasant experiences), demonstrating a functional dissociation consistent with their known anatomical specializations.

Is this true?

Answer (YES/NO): NO